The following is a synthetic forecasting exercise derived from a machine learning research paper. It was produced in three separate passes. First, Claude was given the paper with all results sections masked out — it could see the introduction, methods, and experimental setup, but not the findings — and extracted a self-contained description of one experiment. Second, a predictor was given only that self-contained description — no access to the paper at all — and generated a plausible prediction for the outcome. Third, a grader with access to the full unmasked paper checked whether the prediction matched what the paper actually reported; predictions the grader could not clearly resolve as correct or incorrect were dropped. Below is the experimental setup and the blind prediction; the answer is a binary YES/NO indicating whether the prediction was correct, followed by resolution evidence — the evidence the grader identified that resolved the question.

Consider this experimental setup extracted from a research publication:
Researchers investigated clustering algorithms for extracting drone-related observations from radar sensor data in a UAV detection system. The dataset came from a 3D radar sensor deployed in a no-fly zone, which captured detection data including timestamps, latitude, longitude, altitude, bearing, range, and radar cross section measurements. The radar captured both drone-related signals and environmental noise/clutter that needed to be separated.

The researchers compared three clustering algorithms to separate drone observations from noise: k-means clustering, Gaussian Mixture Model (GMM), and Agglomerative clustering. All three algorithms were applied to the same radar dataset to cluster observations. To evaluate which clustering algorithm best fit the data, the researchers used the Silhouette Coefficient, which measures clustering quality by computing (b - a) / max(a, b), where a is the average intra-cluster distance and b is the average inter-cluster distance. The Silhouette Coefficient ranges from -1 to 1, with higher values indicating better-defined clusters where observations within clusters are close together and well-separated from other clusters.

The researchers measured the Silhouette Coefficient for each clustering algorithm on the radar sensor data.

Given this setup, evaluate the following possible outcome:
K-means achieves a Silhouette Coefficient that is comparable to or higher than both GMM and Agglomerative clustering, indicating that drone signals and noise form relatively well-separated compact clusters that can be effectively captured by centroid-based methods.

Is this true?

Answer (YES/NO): YES